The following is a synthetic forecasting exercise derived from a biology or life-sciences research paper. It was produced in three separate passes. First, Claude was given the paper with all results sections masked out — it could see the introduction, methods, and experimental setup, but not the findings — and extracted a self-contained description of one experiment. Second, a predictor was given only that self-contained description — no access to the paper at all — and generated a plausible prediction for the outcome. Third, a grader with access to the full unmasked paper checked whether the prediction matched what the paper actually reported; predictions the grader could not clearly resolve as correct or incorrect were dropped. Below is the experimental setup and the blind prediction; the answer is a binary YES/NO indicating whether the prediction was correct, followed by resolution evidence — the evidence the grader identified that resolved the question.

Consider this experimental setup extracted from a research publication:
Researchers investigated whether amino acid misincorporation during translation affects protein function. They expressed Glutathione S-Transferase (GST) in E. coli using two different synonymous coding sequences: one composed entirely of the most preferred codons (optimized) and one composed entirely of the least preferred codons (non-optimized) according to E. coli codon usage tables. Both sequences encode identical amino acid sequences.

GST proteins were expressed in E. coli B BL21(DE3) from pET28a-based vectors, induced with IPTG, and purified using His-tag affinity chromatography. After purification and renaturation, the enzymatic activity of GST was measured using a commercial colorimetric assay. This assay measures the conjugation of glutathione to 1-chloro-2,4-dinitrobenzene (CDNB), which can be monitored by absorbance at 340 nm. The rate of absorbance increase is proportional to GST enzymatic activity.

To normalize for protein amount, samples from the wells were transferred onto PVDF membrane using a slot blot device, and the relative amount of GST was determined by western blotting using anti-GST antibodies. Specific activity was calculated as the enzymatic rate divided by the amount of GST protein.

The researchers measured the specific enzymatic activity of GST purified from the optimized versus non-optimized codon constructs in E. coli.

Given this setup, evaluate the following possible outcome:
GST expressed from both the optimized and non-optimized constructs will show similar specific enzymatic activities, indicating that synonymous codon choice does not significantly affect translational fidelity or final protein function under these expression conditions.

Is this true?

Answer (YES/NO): NO